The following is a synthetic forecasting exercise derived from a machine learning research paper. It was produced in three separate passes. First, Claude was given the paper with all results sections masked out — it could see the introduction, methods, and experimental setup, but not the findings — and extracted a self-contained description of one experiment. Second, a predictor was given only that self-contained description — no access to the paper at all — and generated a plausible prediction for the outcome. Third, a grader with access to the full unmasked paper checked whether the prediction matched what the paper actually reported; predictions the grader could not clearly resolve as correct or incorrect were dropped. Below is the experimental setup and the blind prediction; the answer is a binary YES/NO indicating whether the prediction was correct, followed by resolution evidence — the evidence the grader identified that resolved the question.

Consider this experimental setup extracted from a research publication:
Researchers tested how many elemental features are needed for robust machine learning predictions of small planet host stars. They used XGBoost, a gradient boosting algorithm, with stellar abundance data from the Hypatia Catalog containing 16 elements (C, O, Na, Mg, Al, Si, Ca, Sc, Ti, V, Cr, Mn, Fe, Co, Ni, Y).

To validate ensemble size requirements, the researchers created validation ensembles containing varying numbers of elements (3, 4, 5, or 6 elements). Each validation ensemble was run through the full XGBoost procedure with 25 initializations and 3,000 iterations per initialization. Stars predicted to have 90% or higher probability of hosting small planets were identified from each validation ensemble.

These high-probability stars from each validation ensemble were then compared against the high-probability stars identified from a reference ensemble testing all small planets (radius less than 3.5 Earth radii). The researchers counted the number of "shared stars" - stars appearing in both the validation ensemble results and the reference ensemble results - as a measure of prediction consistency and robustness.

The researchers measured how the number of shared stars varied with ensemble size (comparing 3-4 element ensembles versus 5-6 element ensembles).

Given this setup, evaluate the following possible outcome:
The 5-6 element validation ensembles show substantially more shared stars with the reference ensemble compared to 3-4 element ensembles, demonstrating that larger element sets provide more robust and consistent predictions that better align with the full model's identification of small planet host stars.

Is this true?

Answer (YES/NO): YES